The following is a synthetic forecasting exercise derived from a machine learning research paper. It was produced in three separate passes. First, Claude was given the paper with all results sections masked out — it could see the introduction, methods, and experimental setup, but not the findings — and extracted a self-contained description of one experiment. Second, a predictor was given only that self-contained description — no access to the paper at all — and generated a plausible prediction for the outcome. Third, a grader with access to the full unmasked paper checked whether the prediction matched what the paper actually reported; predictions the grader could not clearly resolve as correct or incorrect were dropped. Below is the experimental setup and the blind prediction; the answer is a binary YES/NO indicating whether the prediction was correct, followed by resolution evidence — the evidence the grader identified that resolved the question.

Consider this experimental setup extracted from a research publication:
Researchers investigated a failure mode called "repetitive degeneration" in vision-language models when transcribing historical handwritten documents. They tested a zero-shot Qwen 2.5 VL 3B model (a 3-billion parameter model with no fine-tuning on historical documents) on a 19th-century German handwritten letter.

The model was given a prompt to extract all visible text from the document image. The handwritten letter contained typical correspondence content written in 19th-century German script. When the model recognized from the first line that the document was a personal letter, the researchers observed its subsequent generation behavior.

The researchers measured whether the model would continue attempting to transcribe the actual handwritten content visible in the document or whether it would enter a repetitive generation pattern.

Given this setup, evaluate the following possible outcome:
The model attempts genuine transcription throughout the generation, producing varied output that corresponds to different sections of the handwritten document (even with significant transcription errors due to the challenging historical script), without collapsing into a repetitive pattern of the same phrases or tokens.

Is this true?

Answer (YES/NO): NO